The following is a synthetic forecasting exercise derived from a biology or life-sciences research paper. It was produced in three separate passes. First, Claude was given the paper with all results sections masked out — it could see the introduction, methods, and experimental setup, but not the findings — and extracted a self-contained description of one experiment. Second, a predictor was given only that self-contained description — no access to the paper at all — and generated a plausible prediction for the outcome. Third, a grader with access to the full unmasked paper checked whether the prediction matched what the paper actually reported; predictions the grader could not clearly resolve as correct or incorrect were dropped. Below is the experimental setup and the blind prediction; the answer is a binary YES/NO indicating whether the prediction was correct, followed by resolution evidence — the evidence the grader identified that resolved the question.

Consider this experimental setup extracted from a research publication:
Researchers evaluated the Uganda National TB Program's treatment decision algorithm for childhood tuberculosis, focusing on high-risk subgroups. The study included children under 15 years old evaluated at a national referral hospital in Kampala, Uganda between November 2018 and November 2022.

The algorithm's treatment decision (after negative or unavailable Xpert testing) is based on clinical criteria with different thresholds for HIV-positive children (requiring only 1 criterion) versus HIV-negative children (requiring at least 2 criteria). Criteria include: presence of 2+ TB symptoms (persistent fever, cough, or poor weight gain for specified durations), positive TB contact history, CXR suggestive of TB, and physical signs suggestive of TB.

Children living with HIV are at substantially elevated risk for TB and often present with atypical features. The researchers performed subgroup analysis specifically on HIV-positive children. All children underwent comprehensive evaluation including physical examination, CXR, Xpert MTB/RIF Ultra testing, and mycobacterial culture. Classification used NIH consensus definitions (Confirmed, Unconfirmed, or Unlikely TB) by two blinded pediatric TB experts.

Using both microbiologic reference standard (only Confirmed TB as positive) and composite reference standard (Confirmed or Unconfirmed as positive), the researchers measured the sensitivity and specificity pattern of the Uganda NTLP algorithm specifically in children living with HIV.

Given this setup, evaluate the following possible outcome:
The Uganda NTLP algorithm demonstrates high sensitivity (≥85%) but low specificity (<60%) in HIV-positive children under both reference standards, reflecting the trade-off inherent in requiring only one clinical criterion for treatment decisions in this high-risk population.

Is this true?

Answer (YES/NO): YES